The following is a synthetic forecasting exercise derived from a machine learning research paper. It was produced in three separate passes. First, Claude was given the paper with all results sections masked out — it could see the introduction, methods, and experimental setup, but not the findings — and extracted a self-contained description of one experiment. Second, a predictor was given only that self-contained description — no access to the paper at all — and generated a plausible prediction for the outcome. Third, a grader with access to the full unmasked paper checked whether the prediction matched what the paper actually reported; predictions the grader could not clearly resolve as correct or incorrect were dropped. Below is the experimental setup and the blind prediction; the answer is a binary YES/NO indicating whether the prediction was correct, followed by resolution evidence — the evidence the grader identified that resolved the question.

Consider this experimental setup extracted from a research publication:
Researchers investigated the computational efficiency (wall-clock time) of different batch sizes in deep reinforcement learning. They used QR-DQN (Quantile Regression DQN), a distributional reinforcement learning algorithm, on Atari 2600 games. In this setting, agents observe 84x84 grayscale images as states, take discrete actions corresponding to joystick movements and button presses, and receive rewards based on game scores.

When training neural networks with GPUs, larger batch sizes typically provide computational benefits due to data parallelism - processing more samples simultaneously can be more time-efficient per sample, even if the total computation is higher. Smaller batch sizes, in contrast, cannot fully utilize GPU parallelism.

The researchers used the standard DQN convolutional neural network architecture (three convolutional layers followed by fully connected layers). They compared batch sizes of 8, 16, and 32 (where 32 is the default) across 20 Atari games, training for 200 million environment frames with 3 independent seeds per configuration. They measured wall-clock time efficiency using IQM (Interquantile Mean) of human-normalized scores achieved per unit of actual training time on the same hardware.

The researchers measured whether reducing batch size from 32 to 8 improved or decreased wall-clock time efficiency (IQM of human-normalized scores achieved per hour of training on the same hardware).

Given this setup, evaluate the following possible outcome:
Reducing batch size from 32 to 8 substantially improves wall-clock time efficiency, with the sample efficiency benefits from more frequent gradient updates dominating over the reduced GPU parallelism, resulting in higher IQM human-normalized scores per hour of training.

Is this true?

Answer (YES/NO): YES